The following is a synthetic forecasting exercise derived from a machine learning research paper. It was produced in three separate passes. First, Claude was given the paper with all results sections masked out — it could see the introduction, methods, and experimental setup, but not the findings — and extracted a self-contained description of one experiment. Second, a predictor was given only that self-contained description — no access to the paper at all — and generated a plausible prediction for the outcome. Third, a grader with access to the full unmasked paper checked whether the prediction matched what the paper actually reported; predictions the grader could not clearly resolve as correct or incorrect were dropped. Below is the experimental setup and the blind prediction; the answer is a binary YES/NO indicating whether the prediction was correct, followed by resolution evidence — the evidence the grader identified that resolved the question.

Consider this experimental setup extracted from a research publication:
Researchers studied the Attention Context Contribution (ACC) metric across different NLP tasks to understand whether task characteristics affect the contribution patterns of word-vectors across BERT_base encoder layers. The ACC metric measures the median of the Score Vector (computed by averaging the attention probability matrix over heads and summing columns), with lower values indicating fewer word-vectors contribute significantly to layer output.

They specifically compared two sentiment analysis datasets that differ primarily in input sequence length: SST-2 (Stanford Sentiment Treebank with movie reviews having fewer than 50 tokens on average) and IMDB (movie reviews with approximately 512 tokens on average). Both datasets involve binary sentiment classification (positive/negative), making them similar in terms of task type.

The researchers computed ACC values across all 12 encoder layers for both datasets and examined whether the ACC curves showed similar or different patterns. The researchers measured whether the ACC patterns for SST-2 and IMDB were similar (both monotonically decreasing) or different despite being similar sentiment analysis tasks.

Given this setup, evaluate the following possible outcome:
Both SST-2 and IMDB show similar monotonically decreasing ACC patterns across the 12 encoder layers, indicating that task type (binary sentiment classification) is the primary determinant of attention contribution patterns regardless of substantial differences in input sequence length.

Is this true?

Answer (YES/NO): NO